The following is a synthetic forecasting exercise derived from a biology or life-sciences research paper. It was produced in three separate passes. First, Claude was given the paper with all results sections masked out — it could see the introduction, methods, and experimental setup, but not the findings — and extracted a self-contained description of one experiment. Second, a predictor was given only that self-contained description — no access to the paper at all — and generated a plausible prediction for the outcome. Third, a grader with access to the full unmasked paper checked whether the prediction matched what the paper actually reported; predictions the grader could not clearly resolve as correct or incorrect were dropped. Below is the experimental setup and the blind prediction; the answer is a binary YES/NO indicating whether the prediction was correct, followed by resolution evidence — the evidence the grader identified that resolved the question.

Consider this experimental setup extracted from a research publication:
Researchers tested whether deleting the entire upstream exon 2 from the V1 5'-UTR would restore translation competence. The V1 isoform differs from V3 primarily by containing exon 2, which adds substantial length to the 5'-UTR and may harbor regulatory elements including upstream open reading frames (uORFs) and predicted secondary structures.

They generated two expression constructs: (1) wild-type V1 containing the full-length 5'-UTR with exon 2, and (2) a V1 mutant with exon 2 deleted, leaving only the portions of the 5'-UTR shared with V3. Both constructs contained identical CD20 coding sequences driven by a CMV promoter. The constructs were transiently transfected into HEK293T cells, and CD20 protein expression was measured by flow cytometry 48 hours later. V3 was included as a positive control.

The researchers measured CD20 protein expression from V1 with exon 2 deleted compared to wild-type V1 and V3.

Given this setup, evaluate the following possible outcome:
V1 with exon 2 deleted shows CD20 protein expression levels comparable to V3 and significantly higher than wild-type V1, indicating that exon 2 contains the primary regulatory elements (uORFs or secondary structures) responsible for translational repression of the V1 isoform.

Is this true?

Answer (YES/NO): NO